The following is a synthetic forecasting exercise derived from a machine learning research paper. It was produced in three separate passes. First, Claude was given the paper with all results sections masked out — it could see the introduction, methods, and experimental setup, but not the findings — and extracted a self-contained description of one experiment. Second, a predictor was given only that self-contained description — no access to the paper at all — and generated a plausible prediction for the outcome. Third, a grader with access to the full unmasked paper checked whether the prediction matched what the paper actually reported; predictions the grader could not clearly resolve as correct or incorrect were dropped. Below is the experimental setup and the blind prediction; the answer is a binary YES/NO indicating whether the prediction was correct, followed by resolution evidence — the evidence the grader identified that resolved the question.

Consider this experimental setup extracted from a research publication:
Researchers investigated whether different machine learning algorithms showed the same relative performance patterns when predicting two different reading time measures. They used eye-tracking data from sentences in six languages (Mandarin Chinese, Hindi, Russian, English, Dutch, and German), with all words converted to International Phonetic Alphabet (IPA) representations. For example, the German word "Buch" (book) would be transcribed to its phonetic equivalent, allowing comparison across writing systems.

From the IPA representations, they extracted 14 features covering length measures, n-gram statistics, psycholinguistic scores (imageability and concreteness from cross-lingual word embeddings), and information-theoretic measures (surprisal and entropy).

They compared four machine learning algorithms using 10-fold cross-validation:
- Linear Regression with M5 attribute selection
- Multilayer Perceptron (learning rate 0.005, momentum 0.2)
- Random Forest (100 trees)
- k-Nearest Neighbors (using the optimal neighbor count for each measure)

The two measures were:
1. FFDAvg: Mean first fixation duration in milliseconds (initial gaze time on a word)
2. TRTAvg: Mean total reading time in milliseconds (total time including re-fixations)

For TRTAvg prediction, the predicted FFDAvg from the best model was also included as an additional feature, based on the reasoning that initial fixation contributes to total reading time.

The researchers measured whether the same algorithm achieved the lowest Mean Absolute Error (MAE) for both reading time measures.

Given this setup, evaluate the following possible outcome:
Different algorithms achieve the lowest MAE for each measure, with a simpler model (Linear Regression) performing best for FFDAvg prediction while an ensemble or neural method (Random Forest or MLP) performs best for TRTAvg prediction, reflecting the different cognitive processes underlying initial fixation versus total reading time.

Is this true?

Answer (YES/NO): NO